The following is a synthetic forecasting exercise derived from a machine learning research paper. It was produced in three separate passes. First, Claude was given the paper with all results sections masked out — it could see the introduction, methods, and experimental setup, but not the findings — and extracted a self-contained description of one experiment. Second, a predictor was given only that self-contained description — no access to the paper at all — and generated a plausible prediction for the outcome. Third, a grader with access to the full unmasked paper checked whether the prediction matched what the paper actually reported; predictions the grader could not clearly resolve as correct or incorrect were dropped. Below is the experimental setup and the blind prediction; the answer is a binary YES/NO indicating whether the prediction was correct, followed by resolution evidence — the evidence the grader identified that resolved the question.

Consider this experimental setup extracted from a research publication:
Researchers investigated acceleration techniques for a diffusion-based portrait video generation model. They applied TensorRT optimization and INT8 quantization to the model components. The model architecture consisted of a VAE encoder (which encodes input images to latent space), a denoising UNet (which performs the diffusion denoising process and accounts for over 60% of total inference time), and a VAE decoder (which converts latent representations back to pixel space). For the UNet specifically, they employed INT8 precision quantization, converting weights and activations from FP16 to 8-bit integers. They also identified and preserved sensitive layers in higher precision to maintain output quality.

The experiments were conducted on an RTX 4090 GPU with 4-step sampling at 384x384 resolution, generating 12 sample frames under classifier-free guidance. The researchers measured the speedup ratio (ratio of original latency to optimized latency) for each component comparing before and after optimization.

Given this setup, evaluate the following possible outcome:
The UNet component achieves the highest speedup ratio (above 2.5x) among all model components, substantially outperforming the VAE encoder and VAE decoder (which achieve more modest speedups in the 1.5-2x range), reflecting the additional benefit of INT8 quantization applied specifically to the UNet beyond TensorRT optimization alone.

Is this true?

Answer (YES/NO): NO